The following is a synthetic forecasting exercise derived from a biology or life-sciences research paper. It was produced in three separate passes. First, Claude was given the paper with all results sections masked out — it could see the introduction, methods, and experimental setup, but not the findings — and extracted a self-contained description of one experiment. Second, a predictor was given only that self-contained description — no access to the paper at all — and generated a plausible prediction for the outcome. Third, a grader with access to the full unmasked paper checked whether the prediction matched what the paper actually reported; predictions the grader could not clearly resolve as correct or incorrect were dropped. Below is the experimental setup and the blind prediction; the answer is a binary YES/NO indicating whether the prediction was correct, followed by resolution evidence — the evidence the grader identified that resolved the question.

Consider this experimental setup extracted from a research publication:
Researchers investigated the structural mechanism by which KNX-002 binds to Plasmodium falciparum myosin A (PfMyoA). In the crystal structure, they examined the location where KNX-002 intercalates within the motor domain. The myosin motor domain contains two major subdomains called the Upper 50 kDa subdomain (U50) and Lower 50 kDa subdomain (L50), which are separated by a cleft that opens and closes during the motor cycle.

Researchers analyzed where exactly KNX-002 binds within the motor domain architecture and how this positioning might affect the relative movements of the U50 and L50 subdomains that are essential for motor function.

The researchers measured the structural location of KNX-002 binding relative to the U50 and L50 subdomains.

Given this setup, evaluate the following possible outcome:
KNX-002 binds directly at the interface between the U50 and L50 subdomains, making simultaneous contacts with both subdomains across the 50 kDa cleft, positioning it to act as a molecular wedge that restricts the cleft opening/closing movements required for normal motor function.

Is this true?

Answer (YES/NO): YES